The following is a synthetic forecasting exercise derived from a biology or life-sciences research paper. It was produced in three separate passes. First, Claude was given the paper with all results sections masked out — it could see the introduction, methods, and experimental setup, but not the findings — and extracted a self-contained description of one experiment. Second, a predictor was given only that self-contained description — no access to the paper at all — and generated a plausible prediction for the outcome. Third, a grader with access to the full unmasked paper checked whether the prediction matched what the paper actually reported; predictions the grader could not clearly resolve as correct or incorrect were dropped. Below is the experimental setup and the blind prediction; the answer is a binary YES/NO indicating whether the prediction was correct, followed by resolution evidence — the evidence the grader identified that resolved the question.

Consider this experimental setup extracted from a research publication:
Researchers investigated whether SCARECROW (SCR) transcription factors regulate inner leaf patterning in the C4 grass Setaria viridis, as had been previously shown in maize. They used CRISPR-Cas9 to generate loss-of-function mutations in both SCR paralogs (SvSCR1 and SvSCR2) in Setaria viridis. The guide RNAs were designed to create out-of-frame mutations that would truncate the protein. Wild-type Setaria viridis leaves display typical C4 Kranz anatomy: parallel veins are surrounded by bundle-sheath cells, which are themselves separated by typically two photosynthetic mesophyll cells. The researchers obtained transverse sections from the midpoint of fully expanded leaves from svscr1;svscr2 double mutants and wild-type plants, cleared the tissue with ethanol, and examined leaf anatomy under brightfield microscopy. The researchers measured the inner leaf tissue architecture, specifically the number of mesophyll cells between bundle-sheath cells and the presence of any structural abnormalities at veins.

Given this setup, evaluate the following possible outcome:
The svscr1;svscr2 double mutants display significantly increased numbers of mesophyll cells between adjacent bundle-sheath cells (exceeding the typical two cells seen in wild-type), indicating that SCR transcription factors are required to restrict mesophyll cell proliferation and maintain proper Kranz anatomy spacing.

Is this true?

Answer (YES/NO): NO